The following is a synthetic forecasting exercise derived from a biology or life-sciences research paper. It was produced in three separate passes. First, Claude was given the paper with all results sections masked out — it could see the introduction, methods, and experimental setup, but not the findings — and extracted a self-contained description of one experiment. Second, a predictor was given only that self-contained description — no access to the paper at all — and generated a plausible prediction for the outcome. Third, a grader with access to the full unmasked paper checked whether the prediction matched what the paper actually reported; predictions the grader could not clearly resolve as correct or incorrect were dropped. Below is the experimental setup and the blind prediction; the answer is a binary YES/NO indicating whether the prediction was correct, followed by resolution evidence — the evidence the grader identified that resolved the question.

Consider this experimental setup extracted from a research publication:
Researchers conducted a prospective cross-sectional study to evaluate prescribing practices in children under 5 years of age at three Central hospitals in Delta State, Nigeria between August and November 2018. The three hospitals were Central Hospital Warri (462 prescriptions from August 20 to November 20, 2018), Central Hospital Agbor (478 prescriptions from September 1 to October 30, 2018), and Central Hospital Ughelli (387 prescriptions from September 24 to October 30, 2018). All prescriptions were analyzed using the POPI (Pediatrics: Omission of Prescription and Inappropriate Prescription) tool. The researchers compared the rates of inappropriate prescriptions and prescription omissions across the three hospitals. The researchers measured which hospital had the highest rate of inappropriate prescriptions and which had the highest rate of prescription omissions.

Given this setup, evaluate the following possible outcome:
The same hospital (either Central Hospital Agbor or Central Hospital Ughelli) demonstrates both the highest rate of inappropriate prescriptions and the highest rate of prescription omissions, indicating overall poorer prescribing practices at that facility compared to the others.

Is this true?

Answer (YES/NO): NO